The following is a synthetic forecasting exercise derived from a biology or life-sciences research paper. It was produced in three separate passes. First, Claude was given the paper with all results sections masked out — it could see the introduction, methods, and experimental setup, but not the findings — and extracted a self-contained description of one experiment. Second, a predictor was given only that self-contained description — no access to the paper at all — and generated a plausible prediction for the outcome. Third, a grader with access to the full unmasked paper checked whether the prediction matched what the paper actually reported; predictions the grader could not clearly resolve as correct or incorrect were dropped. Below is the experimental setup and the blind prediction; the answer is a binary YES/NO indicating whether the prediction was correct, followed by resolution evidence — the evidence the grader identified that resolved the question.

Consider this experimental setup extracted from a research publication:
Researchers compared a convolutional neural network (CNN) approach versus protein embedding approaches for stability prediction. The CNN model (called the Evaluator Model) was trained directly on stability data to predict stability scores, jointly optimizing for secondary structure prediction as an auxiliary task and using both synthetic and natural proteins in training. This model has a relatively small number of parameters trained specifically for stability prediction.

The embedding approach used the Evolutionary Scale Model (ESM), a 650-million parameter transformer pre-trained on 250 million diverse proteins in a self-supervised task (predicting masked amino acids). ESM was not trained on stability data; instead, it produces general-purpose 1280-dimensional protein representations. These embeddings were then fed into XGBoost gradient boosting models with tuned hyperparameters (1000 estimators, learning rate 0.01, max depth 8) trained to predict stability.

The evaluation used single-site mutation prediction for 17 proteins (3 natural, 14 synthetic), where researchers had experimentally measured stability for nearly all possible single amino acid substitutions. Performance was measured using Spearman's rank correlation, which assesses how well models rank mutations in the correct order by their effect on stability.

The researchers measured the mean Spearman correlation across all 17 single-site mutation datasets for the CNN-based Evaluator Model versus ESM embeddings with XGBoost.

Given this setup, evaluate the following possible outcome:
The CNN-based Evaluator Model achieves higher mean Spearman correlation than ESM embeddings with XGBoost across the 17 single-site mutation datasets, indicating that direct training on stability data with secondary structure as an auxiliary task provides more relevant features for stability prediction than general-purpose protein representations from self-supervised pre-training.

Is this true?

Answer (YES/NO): NO